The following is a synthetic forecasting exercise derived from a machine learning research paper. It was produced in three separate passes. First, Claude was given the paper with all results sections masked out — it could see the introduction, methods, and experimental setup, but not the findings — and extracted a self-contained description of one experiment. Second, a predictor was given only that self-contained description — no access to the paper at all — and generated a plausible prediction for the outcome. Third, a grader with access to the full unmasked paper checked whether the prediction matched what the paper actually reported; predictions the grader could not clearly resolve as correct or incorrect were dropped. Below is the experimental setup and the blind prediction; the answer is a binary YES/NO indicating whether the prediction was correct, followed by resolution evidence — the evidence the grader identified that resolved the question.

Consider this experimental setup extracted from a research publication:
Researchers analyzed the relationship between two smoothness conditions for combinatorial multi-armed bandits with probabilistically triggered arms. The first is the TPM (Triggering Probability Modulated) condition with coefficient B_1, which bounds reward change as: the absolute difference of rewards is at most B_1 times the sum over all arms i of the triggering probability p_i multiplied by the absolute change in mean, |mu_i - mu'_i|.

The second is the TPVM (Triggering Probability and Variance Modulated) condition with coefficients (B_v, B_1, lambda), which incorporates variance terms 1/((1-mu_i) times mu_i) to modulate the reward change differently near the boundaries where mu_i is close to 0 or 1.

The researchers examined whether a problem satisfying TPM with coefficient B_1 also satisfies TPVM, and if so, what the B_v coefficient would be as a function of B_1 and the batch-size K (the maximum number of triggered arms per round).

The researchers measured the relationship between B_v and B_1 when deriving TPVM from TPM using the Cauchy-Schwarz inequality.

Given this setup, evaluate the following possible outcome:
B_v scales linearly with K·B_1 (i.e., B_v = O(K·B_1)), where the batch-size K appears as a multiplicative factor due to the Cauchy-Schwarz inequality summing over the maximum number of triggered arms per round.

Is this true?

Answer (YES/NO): NO